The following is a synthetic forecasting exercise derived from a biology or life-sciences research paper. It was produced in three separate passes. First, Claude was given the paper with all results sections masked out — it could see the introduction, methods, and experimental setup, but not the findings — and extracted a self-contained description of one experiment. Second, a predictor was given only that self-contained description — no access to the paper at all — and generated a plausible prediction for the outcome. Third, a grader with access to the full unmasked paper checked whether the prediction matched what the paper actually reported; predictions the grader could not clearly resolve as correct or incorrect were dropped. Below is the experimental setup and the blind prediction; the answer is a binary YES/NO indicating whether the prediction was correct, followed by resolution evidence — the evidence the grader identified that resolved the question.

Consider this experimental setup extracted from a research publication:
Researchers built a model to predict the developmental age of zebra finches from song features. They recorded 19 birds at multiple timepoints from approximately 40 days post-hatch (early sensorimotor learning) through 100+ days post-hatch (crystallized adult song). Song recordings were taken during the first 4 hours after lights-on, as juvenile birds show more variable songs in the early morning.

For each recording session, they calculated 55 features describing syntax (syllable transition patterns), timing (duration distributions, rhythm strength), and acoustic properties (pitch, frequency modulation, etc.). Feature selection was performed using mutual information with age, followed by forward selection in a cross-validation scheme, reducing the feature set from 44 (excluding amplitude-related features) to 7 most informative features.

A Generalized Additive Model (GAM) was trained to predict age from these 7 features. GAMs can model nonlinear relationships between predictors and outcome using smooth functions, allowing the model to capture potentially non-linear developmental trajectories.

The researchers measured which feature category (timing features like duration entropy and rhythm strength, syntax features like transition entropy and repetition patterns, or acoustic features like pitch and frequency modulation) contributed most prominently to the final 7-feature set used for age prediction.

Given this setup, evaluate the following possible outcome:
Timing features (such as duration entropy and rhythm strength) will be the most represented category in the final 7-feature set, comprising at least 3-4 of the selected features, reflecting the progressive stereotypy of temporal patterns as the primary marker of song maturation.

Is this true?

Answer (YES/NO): YES